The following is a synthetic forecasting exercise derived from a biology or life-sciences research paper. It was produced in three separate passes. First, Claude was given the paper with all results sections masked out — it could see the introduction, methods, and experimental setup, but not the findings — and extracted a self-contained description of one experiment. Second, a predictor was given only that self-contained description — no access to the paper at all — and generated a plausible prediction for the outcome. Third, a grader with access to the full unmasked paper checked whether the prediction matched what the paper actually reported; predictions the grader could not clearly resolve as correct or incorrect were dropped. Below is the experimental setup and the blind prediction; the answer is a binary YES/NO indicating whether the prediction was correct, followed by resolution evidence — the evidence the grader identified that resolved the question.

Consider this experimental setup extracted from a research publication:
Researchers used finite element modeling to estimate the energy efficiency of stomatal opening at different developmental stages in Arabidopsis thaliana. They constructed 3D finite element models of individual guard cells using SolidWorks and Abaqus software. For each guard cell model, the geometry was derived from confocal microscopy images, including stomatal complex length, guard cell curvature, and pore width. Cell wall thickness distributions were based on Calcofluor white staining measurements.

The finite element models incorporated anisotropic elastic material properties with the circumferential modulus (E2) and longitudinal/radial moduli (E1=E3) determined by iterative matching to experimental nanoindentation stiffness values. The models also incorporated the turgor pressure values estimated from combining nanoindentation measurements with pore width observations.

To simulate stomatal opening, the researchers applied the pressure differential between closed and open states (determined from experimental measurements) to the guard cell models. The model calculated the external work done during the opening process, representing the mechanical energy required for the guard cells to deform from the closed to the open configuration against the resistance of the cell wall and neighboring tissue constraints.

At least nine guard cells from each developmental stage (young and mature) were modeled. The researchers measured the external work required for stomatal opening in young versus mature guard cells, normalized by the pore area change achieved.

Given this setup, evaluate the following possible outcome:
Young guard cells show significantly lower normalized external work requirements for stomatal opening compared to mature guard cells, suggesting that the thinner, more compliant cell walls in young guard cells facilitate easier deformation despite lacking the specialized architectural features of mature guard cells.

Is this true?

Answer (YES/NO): NO